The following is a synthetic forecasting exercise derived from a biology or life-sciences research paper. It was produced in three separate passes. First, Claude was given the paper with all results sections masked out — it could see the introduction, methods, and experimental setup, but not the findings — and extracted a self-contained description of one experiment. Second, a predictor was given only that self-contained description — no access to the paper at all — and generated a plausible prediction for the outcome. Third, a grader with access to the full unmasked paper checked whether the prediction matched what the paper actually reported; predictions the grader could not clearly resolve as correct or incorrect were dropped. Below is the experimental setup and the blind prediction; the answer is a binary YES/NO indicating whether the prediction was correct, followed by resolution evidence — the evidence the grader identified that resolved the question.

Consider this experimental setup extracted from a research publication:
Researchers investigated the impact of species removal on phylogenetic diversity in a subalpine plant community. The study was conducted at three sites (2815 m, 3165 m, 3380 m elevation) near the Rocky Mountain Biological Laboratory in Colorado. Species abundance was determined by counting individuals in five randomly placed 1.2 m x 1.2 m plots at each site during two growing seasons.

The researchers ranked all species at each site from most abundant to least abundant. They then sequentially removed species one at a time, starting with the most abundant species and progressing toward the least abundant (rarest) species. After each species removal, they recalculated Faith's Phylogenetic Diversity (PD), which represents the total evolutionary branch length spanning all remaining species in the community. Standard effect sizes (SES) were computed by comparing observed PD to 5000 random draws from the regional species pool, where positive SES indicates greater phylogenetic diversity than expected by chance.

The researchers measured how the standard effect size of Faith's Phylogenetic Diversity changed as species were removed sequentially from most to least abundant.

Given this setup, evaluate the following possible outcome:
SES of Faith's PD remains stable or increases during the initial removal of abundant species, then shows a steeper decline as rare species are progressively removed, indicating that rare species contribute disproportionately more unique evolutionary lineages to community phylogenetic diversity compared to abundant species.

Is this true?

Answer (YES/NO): NO